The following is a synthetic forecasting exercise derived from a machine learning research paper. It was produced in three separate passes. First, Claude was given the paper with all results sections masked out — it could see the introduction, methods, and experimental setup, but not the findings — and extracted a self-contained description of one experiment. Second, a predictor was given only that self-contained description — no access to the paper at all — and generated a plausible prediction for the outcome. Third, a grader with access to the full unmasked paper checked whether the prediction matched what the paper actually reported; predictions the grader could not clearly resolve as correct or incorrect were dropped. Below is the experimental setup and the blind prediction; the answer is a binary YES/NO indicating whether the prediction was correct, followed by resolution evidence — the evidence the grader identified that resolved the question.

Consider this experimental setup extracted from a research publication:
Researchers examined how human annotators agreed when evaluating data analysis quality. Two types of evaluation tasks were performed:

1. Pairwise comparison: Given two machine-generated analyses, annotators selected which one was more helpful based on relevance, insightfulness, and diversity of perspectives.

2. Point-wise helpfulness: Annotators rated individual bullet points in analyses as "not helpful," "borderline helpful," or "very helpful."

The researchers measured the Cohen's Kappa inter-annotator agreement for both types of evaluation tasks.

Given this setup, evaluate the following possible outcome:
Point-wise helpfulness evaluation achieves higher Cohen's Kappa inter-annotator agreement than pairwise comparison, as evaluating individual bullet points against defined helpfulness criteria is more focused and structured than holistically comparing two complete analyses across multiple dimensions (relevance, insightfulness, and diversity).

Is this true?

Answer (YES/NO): YES